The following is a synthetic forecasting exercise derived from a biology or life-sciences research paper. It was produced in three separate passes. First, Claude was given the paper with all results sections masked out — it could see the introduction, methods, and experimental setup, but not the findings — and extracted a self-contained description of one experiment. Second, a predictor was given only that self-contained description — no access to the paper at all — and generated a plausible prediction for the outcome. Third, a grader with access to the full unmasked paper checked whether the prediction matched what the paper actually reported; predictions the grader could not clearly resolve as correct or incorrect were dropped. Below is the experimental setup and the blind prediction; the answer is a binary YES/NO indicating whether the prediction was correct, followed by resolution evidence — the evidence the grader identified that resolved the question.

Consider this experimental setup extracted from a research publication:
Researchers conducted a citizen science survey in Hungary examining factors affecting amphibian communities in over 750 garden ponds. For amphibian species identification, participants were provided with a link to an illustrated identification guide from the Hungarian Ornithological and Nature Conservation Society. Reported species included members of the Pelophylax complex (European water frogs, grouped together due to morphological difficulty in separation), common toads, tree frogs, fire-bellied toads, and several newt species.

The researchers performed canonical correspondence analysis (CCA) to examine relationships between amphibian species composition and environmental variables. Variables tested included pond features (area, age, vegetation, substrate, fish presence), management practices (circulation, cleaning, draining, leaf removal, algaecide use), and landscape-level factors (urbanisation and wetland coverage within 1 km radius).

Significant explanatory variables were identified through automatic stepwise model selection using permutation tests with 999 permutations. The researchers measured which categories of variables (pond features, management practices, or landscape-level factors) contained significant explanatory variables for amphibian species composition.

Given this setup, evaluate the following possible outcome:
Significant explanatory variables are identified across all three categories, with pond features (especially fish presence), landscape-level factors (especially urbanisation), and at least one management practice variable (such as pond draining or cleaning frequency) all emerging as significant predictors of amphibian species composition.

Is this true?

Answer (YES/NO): YES